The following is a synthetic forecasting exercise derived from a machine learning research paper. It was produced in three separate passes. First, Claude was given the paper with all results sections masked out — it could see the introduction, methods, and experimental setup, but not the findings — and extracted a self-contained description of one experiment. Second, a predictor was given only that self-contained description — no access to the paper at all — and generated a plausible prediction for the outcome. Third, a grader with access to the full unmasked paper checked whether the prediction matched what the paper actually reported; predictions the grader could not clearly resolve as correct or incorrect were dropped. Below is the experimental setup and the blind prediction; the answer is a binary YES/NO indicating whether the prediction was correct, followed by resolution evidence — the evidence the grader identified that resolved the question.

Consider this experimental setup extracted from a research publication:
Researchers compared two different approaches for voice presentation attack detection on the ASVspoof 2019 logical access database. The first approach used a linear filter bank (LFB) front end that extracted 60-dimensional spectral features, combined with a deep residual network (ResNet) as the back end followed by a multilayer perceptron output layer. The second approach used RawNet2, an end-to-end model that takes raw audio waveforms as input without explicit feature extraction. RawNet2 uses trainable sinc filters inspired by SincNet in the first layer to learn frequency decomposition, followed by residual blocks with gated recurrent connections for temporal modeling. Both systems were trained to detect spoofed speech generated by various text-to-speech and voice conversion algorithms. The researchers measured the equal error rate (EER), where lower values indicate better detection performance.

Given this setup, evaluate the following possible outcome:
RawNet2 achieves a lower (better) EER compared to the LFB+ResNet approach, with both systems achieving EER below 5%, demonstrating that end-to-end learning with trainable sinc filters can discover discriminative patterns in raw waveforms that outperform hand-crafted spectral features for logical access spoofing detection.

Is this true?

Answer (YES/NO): NO